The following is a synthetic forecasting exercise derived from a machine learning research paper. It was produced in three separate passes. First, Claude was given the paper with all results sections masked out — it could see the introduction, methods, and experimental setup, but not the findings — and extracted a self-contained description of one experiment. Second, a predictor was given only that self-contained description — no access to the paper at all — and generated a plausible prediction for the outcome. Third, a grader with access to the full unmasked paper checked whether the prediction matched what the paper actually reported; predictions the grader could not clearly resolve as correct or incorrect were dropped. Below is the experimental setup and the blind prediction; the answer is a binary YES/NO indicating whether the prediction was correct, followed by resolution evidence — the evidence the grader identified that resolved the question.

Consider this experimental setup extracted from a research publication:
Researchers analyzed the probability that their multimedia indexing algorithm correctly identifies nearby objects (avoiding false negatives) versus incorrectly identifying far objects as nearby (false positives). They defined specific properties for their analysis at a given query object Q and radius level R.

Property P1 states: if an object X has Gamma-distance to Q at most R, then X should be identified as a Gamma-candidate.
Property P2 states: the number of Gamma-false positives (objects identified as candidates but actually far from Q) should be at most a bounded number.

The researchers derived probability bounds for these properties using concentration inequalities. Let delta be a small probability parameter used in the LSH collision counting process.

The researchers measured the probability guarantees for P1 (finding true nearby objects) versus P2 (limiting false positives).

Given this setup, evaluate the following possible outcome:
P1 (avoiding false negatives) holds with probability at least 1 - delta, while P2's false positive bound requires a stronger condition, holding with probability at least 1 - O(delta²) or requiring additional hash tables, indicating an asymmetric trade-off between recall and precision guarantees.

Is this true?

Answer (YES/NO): NO